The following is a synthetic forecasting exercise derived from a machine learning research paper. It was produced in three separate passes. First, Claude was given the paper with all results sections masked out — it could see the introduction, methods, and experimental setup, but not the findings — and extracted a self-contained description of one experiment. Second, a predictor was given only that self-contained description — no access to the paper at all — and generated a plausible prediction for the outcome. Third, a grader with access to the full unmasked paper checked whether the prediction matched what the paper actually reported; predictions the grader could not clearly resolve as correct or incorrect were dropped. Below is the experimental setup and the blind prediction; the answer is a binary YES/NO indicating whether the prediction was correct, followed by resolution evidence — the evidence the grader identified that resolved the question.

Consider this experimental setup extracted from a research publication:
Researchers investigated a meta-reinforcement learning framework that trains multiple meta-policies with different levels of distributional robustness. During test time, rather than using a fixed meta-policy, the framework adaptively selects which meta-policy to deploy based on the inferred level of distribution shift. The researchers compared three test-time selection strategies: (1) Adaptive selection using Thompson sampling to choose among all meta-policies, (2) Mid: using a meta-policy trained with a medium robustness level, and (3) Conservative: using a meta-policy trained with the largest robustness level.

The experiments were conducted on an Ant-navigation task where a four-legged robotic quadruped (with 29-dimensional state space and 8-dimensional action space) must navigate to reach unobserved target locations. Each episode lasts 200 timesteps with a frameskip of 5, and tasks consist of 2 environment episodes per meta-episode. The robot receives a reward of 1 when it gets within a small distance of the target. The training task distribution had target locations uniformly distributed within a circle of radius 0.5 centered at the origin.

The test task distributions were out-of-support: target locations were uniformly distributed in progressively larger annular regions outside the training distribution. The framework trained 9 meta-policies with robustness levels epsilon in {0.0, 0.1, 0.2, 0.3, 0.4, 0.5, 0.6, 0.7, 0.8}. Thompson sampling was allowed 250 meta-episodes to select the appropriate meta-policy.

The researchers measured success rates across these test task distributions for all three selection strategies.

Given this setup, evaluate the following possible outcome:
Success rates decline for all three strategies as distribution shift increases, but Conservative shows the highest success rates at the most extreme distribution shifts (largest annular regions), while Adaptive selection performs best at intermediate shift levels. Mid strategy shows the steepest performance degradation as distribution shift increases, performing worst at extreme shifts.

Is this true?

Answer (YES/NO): NO